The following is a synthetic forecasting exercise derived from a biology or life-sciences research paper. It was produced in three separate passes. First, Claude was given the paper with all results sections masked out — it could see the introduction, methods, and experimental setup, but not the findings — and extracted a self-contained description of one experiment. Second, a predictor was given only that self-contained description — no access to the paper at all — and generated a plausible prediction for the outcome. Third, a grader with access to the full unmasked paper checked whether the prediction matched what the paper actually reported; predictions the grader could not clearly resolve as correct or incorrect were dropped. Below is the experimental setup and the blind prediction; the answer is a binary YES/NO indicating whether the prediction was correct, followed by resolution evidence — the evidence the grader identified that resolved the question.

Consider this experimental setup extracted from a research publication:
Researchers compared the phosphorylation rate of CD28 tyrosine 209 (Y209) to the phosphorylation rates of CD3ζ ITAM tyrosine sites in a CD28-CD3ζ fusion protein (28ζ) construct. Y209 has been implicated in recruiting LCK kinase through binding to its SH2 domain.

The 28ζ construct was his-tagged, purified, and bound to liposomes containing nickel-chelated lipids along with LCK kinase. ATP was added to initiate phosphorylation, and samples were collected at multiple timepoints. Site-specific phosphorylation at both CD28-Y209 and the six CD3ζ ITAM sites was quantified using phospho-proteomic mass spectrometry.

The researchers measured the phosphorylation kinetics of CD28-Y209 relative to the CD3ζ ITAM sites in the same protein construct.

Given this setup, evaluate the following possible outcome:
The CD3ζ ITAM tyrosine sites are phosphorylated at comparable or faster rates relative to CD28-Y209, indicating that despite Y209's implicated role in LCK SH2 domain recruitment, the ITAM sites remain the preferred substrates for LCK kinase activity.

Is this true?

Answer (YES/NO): YES